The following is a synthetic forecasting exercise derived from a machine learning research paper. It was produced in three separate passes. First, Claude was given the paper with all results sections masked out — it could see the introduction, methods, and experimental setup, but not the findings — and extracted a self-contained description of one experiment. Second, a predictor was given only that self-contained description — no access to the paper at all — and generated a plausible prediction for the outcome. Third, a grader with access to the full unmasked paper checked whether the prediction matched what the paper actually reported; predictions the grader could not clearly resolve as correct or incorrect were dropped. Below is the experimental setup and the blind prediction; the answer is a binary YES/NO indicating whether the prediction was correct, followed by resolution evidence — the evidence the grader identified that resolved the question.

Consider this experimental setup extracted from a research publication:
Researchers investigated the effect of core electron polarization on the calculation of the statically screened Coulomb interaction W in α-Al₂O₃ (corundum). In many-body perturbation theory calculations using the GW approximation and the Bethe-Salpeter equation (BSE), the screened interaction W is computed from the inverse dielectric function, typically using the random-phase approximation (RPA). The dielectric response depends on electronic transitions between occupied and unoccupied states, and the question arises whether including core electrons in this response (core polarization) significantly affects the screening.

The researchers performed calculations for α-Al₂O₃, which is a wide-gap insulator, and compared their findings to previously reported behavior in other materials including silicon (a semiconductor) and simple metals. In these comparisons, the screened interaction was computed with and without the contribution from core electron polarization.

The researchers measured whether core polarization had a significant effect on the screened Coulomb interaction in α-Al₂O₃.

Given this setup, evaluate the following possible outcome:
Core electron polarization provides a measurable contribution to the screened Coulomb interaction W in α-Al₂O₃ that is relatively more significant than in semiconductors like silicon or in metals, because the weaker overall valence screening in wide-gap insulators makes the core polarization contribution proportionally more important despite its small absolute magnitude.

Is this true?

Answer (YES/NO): NO